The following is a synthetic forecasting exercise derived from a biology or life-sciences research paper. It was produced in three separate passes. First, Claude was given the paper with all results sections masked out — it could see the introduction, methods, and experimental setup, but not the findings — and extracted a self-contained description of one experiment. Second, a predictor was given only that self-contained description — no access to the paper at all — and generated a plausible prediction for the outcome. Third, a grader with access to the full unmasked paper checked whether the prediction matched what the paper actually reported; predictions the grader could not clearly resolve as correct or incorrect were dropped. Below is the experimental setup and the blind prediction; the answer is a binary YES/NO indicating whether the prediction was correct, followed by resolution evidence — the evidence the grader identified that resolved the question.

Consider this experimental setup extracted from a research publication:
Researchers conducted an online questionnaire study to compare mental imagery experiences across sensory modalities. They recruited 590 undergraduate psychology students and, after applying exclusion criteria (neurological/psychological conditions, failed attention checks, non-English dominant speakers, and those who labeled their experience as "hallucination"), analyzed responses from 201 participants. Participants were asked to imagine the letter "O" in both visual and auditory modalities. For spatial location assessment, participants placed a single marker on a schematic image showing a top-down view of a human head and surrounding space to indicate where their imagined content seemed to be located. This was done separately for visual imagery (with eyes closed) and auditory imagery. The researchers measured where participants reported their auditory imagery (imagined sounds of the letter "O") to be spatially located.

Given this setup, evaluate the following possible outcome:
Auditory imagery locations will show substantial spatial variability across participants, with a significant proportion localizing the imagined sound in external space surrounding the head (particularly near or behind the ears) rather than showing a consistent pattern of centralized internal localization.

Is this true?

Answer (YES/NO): NO